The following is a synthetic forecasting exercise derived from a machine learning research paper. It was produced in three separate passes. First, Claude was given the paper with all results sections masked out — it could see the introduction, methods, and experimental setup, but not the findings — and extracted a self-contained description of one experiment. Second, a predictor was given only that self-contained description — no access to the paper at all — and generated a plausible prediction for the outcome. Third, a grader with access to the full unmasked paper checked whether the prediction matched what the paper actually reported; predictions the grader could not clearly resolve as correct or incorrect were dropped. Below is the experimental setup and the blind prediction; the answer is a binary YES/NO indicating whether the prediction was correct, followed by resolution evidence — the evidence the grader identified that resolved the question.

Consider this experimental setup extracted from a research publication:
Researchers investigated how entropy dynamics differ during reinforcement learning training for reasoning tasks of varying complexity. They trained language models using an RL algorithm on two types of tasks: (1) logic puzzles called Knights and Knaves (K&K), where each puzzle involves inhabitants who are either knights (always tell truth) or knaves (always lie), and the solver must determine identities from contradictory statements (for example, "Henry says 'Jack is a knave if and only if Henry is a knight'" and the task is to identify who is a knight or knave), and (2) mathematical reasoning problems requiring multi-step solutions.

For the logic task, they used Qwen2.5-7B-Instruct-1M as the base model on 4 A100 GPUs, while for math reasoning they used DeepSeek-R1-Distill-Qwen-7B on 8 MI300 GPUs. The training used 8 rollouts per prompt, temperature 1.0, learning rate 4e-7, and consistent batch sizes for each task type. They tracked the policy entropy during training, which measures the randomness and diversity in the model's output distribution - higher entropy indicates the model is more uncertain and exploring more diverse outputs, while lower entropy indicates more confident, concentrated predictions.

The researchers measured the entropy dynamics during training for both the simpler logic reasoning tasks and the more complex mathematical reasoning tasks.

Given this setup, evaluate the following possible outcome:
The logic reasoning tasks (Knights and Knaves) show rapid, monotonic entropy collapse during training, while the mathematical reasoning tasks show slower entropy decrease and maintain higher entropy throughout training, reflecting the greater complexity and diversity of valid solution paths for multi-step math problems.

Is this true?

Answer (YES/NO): NO